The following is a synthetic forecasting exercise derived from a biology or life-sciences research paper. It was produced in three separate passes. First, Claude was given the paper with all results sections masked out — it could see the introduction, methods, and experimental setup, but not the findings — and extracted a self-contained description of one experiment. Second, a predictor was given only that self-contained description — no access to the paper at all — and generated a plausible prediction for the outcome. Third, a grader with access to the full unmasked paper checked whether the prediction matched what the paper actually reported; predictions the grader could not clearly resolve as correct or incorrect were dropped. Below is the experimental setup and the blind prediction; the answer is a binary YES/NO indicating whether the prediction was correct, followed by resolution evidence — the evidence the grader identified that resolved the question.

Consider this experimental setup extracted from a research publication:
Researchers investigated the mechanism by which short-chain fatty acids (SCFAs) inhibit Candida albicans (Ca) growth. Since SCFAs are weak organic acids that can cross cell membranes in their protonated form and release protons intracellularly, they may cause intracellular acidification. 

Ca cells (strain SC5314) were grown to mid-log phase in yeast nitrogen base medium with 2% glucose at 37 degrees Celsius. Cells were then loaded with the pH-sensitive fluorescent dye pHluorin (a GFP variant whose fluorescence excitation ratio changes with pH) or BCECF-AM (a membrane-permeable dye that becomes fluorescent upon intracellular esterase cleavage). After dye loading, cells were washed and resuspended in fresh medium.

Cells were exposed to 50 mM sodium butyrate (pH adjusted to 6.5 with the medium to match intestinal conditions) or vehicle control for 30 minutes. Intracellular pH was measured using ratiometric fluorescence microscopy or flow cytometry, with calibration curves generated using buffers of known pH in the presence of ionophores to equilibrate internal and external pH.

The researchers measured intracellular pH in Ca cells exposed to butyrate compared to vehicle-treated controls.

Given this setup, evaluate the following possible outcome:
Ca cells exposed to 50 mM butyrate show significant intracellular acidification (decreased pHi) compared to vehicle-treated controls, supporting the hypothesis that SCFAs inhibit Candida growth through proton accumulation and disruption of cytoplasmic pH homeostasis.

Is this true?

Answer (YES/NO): YES